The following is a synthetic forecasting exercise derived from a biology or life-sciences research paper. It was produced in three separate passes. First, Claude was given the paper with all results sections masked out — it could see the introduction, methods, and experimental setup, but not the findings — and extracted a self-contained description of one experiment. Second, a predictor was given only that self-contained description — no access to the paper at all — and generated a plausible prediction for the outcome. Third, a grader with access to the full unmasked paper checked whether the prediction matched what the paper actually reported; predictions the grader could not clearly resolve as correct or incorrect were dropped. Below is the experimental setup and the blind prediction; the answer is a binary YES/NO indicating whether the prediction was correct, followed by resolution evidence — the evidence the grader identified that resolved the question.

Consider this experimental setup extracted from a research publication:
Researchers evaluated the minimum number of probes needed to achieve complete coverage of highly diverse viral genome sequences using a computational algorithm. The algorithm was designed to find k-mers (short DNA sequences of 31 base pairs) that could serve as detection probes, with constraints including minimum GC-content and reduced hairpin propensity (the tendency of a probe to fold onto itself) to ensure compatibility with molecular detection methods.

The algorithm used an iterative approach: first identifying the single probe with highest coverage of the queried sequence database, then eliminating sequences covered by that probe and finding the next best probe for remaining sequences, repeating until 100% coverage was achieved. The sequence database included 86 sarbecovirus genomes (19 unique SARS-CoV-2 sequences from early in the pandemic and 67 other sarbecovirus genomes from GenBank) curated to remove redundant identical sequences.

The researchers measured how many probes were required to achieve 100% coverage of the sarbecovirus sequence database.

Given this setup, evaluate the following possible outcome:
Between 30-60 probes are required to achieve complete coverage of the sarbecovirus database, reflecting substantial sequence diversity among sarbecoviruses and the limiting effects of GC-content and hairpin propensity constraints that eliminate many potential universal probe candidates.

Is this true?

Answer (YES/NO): NO